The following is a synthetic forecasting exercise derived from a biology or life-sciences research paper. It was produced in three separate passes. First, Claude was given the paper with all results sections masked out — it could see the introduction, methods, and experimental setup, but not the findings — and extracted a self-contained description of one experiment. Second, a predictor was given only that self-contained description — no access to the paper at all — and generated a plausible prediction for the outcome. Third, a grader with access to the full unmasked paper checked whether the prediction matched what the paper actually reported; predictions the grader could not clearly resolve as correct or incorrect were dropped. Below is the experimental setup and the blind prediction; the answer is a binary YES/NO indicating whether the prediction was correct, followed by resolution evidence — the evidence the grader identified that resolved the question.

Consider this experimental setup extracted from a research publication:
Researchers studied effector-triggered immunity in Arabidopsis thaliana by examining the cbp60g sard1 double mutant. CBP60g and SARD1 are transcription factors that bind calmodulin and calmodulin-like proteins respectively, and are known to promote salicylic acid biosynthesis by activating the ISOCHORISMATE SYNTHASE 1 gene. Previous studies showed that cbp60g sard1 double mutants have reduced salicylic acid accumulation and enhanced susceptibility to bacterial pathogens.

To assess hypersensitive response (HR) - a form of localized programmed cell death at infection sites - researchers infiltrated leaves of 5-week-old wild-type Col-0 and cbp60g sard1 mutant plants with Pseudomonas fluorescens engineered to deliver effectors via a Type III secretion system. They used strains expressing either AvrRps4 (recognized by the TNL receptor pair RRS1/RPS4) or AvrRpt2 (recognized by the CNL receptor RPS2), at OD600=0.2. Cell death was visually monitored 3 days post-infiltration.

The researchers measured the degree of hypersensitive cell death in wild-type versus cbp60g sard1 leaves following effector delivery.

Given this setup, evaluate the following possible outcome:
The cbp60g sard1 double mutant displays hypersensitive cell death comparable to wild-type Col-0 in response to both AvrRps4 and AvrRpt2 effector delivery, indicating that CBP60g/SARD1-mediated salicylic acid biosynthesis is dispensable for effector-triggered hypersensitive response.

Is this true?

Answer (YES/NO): NO